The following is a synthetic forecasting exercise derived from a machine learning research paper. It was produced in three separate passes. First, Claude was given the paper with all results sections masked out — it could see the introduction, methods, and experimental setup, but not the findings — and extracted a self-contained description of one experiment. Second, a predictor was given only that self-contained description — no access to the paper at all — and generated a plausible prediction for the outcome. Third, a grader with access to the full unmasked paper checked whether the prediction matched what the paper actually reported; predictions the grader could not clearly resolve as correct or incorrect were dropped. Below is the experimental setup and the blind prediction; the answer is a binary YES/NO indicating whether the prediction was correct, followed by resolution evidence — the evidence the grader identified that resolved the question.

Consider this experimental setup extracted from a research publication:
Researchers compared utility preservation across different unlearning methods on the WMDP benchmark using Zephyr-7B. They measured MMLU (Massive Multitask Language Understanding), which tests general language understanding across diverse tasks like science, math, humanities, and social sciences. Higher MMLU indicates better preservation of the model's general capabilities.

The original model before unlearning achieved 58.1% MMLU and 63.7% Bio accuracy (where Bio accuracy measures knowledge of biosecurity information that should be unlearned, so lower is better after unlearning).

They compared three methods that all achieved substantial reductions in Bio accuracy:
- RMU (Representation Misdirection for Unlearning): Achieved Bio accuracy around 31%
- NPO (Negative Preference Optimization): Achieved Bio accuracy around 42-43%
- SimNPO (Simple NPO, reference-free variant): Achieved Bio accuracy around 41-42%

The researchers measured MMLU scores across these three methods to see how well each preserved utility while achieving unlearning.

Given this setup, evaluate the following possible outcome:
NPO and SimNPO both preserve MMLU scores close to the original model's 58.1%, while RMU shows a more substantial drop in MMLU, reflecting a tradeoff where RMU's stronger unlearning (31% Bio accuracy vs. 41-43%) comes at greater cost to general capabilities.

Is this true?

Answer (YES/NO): NO